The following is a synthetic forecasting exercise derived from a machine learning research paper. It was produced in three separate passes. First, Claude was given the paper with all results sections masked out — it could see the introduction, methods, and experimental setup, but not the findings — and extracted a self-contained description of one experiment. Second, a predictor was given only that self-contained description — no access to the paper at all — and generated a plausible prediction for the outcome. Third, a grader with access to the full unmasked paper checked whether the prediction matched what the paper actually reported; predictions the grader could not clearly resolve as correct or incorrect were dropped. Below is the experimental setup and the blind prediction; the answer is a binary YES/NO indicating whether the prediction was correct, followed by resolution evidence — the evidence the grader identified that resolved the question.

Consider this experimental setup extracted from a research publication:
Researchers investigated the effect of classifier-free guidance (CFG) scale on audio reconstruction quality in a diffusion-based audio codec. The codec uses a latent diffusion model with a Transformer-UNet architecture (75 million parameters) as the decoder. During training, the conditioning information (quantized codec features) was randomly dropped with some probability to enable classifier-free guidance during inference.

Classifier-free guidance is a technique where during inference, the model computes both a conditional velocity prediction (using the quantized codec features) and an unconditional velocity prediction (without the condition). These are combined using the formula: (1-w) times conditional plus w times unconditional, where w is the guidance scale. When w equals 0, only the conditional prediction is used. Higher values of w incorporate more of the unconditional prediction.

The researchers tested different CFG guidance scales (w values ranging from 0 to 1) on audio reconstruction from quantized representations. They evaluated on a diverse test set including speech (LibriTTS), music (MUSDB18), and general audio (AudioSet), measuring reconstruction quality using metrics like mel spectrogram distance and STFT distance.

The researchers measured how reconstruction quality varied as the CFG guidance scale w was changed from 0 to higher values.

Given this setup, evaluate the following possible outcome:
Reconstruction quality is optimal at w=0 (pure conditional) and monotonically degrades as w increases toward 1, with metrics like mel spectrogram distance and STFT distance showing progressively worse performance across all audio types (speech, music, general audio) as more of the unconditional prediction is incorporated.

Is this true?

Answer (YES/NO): NO